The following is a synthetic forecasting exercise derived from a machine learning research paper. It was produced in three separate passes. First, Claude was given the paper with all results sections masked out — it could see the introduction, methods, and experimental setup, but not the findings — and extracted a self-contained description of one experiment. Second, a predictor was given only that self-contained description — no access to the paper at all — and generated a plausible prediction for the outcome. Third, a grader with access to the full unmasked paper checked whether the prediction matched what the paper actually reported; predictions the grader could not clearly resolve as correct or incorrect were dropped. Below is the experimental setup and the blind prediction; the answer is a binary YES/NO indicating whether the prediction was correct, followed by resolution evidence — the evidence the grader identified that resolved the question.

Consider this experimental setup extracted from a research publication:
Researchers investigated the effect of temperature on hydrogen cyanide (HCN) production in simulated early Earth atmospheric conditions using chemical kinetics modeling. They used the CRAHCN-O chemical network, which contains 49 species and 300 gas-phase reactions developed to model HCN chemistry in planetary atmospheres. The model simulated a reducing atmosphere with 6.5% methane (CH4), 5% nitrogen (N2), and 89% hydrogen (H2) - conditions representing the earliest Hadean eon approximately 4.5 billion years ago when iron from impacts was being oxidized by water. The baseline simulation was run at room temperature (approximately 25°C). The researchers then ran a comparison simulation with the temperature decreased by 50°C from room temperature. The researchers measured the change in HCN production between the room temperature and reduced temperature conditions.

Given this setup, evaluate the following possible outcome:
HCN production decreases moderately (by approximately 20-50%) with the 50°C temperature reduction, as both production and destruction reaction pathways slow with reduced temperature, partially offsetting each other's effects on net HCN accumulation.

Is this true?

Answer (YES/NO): NO